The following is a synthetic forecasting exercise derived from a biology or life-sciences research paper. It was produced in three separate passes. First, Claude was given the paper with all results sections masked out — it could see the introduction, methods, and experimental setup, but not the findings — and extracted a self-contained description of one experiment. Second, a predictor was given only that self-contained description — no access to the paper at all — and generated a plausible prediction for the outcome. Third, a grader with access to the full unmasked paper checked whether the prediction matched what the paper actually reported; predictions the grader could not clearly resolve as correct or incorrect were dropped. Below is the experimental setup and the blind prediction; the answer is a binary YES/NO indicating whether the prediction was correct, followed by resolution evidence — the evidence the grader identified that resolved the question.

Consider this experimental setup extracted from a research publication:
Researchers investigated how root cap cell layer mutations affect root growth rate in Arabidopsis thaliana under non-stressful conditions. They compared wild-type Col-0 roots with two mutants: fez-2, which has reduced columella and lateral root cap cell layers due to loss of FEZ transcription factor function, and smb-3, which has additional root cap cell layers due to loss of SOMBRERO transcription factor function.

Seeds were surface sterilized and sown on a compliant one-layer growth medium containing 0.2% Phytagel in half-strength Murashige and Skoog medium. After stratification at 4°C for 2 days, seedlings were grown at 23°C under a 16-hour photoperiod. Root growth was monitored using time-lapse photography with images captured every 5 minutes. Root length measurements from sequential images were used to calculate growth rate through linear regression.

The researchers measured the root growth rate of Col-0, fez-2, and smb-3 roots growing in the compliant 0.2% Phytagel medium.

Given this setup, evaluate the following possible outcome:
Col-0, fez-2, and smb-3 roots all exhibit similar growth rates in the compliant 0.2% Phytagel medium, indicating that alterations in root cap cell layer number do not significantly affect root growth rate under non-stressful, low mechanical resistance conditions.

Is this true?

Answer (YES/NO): NO